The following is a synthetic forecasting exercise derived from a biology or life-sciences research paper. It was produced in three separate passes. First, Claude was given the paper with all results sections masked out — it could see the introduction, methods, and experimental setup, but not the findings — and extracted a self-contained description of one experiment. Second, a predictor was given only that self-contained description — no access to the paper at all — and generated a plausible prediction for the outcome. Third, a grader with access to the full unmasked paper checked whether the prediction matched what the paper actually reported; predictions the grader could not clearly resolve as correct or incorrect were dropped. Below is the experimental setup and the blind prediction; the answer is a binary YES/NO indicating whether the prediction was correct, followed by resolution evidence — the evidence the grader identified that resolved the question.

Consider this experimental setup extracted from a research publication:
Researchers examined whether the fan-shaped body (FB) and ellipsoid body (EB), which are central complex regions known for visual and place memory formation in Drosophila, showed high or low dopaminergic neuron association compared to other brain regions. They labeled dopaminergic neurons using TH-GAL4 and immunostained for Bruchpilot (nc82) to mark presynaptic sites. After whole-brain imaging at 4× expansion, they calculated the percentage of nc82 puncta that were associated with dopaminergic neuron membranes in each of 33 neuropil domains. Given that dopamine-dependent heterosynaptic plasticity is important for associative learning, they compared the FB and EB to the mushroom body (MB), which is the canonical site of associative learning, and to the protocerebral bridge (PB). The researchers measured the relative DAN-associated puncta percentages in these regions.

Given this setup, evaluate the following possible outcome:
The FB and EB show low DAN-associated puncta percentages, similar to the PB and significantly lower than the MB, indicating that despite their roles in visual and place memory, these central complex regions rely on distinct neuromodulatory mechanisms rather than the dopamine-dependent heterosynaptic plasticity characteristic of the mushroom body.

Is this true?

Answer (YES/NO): NO